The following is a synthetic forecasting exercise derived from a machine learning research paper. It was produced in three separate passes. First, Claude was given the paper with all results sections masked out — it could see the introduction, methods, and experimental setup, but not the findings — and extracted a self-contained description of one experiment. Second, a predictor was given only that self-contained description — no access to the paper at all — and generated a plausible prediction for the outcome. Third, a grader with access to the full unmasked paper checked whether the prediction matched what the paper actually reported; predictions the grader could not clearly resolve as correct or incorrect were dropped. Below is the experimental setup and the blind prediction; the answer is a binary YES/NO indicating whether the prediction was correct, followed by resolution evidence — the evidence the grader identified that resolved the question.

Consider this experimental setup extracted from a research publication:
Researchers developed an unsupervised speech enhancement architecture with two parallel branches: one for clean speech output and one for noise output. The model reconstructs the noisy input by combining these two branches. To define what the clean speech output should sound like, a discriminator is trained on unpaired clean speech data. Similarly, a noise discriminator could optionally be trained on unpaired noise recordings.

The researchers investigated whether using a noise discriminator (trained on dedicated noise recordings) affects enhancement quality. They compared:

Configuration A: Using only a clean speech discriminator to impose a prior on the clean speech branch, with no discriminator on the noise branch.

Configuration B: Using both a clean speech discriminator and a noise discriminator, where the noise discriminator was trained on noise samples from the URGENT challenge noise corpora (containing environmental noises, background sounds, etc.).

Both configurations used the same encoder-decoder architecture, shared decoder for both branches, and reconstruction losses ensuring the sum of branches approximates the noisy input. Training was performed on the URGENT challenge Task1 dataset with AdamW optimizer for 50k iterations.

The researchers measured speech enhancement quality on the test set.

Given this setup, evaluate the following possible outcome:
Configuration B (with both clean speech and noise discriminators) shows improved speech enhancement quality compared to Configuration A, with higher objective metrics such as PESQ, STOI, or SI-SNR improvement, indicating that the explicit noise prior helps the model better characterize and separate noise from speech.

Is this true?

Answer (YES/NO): NO